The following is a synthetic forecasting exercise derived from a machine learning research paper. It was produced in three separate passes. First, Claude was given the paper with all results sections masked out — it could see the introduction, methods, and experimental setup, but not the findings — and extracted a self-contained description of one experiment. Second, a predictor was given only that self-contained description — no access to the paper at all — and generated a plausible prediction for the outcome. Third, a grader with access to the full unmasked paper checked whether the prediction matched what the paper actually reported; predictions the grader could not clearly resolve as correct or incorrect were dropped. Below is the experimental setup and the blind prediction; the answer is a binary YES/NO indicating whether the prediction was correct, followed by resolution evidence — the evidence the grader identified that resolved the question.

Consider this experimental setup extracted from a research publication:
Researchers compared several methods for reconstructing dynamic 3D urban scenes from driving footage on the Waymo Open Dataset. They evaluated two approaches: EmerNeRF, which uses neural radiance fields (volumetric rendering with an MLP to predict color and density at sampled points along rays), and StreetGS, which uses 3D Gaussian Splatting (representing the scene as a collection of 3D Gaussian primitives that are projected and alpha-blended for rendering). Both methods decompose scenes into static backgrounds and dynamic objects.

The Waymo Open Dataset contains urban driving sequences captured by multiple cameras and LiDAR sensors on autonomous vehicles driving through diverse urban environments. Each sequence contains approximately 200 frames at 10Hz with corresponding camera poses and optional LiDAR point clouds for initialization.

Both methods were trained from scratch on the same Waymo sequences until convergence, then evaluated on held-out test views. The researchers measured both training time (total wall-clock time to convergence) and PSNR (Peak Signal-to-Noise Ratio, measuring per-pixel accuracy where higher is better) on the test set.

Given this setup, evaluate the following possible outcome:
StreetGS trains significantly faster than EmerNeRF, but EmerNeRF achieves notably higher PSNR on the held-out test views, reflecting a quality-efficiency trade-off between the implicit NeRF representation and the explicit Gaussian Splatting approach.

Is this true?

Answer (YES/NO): NO